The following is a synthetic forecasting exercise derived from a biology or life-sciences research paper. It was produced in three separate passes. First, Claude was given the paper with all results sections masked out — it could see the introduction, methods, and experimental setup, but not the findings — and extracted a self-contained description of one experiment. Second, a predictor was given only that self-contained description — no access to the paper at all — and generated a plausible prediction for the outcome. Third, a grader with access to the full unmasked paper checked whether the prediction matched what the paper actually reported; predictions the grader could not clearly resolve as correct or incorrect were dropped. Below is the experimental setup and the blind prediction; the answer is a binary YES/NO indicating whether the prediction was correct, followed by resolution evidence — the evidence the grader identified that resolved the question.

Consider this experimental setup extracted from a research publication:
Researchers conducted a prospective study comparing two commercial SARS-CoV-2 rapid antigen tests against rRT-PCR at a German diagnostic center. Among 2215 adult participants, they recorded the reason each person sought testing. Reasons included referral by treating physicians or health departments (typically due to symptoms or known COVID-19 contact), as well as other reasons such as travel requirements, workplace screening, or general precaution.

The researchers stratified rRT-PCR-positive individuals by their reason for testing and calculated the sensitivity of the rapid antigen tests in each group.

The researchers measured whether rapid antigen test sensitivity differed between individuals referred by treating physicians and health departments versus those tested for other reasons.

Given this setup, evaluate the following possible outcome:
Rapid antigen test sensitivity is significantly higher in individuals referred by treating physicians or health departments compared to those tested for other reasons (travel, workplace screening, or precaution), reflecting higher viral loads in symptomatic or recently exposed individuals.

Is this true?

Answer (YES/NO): NO